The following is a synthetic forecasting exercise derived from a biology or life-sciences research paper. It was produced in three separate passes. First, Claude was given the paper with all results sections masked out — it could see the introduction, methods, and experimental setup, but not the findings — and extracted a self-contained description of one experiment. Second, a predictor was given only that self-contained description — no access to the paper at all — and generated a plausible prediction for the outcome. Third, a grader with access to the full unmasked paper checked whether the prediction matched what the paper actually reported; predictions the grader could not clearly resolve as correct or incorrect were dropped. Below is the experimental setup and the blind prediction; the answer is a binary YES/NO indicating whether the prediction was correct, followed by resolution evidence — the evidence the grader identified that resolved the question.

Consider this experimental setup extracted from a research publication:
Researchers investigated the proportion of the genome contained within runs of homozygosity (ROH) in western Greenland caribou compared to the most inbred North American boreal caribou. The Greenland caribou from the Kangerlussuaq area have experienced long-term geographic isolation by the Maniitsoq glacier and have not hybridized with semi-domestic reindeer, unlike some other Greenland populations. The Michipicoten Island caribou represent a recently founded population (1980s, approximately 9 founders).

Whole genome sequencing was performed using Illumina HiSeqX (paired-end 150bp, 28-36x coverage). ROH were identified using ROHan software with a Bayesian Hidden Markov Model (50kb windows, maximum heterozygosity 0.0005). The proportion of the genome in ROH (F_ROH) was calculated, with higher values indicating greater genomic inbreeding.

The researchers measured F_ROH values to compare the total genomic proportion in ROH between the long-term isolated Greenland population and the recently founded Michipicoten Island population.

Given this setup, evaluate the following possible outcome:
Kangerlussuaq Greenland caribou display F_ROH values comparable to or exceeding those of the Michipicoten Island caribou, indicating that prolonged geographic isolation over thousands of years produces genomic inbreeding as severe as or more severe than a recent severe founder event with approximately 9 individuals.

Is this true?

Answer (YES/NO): YES